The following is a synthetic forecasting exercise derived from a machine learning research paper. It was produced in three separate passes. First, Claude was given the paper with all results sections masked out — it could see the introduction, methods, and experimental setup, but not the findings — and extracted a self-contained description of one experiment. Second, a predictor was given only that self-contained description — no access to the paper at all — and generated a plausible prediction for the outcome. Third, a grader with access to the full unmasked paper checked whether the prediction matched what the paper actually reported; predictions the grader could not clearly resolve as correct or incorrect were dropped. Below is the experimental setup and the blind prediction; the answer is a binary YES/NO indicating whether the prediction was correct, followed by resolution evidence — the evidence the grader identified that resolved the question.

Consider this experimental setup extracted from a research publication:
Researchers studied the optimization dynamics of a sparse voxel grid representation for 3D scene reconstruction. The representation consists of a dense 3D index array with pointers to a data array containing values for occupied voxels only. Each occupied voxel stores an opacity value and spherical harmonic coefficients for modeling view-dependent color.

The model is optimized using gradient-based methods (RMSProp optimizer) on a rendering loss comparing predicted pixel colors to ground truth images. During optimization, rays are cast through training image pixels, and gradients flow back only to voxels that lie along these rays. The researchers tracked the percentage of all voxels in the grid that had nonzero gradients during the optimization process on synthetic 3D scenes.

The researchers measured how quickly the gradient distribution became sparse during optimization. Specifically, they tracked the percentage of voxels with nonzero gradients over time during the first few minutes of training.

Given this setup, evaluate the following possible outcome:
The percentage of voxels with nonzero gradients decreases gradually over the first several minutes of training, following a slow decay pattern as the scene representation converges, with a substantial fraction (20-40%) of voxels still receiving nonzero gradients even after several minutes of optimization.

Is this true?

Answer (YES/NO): NO